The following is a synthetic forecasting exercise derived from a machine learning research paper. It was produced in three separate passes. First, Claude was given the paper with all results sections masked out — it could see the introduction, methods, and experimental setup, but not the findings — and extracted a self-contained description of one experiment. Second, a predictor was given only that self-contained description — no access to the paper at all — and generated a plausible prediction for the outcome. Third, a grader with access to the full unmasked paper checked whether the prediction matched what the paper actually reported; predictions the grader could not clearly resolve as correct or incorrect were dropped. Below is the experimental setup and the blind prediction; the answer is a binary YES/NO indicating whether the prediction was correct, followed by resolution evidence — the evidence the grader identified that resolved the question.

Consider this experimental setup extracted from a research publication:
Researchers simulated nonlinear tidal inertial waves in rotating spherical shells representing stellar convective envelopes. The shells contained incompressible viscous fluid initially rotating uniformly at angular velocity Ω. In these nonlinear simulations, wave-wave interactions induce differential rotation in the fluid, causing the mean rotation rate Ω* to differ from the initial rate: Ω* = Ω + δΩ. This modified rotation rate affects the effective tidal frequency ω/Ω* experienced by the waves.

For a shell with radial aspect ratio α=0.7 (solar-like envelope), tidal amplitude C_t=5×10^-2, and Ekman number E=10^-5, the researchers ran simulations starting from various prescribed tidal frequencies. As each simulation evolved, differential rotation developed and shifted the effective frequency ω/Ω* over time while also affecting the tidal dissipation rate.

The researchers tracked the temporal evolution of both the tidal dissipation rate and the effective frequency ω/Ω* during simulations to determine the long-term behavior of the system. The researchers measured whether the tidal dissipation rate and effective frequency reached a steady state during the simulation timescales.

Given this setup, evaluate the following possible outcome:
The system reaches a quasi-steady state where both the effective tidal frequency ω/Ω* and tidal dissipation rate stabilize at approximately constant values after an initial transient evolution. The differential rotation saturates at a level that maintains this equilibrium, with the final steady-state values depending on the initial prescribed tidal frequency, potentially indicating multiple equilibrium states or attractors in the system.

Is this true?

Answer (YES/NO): YES